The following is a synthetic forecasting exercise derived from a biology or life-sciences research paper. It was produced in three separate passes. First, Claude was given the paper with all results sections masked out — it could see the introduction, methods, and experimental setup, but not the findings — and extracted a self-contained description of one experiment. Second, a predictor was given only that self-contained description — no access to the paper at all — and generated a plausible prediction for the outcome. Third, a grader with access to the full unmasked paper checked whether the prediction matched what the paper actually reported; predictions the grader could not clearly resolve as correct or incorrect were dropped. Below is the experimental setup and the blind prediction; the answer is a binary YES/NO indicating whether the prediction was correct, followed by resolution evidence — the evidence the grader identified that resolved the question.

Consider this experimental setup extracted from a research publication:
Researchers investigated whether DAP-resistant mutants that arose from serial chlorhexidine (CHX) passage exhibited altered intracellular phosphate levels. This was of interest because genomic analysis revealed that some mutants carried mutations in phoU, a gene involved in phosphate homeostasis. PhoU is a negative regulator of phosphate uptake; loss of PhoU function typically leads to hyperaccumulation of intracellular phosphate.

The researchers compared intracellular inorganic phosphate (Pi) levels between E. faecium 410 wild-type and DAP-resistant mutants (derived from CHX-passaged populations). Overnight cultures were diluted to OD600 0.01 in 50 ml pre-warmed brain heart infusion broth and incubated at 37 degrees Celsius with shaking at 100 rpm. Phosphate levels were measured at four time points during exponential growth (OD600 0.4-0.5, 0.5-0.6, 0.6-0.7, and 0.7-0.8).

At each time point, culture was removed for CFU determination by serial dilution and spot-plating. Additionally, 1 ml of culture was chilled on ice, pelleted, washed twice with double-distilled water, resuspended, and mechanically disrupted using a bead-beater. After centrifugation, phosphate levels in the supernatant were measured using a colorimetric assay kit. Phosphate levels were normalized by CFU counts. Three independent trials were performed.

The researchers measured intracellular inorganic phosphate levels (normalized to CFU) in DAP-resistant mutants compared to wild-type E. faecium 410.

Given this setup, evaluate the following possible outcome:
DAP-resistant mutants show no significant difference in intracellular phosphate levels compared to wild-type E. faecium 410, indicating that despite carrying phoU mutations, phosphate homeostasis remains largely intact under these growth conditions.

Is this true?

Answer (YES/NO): NO